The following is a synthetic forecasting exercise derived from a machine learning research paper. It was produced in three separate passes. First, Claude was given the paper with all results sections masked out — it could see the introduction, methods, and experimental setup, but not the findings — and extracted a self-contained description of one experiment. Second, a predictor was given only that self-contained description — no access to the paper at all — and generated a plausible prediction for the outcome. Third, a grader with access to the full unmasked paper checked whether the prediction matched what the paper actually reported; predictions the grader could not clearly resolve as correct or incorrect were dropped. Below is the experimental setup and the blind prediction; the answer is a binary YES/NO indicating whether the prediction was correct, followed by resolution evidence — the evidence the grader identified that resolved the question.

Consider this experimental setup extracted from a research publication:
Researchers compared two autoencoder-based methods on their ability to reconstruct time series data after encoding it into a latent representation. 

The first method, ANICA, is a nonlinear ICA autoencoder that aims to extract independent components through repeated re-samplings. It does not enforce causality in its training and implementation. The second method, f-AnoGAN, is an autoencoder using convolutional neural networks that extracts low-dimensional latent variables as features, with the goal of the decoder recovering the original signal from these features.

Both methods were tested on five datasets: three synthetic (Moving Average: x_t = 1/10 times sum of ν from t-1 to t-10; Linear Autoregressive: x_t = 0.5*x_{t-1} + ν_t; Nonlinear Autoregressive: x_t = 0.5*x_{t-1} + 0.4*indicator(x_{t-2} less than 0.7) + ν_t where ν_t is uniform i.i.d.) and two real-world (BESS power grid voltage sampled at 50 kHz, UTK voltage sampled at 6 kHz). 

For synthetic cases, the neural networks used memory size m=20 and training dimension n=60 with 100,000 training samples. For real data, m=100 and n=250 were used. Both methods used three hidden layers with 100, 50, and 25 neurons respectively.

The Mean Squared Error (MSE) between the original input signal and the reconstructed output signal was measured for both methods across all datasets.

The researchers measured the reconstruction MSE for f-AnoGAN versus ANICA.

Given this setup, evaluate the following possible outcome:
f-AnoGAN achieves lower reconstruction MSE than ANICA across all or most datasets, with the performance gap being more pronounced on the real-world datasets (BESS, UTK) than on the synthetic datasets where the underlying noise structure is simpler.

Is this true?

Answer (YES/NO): NO